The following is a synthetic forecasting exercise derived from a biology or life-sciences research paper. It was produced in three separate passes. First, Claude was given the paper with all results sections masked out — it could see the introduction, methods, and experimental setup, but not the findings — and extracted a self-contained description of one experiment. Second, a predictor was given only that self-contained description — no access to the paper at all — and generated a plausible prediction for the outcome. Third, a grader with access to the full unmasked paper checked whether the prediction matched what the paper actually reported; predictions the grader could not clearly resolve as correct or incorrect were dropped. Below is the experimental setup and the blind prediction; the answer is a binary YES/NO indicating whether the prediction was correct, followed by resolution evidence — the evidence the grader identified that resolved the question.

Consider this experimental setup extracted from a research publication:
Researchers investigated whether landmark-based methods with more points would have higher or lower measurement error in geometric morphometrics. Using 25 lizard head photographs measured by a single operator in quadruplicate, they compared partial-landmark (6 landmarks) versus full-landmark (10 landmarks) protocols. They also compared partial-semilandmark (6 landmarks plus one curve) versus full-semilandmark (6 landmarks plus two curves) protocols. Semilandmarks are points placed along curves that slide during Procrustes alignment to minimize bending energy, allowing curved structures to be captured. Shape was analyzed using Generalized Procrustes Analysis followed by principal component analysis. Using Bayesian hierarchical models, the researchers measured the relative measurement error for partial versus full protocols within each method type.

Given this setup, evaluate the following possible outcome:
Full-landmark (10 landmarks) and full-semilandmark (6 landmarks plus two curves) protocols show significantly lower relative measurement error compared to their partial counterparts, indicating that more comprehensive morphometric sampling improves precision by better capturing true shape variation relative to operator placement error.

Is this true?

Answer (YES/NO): NO